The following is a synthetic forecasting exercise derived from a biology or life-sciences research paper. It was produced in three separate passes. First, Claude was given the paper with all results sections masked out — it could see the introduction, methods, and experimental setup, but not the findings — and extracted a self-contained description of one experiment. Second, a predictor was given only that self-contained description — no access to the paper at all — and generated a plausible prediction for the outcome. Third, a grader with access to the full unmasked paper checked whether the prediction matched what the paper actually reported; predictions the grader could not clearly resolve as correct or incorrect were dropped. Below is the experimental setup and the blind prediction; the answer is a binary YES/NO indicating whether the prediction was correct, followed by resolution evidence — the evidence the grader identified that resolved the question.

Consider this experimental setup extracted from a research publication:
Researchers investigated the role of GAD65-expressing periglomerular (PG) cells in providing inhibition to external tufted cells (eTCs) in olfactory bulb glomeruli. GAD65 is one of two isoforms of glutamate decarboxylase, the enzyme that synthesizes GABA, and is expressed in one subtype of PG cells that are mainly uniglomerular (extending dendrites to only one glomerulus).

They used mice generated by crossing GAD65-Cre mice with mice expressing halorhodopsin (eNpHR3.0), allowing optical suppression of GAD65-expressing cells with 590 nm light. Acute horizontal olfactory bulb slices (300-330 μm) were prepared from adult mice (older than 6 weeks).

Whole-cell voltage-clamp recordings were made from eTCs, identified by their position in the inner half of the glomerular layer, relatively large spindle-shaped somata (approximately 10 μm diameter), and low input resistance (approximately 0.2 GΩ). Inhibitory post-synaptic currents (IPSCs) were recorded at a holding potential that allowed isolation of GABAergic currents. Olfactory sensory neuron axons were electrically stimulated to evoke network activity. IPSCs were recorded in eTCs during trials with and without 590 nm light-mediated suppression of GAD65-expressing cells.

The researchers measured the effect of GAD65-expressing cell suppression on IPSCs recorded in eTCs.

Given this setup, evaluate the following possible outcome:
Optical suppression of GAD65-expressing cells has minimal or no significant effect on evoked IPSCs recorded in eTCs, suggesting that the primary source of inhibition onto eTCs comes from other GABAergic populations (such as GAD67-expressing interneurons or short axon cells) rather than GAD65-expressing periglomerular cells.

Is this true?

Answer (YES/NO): NO